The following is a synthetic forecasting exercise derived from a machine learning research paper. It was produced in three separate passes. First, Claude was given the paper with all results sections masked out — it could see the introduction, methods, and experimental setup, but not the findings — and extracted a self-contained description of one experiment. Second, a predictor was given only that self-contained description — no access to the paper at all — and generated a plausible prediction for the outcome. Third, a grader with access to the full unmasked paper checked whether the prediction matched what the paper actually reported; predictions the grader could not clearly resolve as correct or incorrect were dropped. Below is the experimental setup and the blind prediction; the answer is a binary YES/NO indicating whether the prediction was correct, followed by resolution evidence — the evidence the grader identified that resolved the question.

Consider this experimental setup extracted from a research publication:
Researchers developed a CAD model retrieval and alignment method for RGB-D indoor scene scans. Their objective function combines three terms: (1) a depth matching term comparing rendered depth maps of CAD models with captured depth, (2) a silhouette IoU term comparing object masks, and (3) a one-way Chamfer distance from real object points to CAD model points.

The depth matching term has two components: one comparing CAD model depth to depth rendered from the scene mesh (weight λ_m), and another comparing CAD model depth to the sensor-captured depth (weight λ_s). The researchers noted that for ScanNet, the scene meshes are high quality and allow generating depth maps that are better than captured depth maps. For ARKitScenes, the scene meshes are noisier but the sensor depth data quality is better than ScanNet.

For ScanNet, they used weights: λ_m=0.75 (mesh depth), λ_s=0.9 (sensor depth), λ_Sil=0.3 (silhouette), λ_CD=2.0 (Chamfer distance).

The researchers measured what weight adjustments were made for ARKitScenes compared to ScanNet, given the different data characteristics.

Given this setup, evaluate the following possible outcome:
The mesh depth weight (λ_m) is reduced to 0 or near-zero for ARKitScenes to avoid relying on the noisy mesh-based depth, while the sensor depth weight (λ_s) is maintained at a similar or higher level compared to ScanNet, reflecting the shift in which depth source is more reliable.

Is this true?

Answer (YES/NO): NO